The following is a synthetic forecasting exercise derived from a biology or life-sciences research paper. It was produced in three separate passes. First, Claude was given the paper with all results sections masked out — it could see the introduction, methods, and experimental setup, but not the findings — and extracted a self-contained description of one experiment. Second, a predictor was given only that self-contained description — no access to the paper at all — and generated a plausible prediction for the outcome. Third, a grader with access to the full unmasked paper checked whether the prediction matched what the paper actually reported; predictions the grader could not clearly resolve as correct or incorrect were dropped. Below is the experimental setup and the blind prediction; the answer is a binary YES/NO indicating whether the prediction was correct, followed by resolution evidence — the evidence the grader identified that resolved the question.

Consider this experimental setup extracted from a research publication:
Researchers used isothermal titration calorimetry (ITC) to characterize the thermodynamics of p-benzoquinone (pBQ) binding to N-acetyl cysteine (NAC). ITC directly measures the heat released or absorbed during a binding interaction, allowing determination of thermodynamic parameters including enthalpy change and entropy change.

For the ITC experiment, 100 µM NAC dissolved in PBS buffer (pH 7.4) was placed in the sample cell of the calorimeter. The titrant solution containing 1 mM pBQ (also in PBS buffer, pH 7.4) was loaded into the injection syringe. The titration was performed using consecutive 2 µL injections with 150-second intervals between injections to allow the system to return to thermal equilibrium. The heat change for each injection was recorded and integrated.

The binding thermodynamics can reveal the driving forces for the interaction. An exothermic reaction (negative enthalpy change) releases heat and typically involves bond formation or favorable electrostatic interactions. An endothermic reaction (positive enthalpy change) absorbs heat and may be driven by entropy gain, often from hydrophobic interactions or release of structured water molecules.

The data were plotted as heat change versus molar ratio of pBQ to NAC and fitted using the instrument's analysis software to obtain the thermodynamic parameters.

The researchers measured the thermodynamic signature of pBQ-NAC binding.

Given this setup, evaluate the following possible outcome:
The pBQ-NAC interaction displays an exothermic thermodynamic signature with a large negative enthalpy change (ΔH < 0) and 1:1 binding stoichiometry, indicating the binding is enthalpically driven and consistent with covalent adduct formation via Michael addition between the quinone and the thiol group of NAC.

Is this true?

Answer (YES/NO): NO